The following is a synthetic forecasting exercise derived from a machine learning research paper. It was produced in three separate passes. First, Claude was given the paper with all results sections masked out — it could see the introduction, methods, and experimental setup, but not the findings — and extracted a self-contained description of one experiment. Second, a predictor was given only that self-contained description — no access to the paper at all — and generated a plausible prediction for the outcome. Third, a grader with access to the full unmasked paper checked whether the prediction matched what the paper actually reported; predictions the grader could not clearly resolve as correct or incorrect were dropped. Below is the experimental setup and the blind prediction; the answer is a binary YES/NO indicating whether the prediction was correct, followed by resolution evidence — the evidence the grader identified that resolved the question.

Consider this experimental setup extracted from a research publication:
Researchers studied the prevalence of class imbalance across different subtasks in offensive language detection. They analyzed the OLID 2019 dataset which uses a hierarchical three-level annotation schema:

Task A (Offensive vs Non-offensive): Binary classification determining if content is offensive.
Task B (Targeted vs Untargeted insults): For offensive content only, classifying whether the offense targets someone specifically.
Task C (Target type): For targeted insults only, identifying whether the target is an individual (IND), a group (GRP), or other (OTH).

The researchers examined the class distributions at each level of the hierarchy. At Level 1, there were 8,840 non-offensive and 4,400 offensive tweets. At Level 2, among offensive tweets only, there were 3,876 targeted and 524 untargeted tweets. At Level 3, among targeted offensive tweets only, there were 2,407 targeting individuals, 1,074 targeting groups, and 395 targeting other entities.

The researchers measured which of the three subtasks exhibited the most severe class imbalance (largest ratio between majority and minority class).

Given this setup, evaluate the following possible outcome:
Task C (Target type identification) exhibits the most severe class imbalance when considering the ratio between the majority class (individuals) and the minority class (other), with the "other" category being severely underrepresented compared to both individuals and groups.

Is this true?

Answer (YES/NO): NO